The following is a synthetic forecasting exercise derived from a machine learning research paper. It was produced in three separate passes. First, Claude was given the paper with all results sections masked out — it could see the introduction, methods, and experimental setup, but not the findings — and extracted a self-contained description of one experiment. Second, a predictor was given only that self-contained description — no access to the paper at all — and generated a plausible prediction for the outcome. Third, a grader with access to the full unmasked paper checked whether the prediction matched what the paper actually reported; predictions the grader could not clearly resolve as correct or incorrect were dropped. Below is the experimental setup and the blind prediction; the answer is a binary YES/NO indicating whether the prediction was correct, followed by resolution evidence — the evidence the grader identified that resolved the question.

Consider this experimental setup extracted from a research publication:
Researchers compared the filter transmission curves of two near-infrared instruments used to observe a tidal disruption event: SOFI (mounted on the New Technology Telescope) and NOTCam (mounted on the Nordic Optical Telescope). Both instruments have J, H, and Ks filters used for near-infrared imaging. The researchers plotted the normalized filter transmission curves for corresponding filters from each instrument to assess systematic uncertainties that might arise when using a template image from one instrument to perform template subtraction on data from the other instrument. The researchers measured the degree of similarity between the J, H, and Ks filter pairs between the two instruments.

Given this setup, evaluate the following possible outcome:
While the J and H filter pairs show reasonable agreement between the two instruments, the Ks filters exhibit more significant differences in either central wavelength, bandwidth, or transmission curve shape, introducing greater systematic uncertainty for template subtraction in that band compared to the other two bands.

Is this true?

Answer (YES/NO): NO